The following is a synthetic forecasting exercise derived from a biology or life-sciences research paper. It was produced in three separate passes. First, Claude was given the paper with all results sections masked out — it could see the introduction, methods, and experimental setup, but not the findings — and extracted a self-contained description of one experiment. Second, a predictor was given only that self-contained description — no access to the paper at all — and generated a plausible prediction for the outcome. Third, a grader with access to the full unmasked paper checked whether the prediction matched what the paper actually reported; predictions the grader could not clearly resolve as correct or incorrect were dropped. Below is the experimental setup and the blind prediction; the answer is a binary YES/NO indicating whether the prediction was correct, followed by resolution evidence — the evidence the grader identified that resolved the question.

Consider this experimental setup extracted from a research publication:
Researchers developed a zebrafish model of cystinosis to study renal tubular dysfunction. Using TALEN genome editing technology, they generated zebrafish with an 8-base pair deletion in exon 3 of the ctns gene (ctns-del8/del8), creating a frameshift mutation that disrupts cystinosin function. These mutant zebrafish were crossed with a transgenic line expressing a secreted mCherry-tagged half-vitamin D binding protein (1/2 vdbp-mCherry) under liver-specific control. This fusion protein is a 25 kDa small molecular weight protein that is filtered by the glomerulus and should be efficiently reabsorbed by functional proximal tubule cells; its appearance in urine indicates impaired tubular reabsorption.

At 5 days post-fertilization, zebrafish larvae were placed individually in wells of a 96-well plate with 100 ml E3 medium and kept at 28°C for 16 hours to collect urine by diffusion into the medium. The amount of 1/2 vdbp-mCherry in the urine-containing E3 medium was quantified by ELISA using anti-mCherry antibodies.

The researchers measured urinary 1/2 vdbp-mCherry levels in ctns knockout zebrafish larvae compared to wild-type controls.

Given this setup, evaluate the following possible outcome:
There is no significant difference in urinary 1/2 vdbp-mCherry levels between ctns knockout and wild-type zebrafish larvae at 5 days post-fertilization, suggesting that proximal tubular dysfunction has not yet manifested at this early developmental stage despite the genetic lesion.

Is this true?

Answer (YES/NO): NO